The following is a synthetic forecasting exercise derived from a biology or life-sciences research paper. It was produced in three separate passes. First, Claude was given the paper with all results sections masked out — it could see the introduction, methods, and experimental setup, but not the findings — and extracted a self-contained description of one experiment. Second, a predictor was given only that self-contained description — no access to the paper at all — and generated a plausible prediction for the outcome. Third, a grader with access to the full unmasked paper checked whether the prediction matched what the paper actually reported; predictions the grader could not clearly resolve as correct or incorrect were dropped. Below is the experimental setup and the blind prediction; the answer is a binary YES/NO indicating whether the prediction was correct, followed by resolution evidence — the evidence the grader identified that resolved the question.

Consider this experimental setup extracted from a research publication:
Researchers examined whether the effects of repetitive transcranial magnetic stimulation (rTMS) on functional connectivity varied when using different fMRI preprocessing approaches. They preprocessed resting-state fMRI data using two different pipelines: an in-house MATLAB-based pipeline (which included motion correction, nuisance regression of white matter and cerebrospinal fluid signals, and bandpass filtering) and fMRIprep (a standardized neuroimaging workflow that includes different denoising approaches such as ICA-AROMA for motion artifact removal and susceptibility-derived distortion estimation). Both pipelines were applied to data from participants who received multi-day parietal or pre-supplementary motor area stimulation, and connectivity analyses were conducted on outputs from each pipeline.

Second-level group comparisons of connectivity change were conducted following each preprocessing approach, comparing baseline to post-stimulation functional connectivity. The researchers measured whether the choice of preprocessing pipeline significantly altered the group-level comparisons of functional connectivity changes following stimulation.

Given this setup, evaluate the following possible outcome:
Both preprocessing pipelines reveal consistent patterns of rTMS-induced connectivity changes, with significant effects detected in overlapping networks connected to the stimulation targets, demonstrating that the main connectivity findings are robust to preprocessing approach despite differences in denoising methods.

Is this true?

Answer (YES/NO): YES